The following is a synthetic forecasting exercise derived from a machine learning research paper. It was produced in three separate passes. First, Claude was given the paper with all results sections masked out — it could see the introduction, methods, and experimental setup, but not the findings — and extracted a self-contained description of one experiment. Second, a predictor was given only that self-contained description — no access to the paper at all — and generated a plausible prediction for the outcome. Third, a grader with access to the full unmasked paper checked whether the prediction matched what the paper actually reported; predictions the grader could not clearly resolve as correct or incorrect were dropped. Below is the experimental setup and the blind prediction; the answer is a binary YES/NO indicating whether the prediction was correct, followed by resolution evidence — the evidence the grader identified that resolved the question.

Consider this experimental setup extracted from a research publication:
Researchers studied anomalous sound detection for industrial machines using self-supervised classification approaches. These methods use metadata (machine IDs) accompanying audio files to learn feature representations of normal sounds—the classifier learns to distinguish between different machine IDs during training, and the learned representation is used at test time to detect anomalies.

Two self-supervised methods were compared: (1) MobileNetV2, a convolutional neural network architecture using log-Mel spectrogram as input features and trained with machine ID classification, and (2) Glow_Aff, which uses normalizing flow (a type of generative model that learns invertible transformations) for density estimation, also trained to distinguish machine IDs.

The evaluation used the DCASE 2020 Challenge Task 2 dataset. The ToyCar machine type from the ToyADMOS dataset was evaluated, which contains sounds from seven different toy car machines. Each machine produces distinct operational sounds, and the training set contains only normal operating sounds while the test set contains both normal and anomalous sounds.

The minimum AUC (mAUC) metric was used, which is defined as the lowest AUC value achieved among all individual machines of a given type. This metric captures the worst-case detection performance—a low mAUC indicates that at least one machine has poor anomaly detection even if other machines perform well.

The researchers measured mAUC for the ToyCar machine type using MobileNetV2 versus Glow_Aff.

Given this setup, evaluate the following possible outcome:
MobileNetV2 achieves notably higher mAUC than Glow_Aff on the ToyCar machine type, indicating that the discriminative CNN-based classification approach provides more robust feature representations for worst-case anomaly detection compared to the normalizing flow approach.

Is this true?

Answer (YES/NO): NO